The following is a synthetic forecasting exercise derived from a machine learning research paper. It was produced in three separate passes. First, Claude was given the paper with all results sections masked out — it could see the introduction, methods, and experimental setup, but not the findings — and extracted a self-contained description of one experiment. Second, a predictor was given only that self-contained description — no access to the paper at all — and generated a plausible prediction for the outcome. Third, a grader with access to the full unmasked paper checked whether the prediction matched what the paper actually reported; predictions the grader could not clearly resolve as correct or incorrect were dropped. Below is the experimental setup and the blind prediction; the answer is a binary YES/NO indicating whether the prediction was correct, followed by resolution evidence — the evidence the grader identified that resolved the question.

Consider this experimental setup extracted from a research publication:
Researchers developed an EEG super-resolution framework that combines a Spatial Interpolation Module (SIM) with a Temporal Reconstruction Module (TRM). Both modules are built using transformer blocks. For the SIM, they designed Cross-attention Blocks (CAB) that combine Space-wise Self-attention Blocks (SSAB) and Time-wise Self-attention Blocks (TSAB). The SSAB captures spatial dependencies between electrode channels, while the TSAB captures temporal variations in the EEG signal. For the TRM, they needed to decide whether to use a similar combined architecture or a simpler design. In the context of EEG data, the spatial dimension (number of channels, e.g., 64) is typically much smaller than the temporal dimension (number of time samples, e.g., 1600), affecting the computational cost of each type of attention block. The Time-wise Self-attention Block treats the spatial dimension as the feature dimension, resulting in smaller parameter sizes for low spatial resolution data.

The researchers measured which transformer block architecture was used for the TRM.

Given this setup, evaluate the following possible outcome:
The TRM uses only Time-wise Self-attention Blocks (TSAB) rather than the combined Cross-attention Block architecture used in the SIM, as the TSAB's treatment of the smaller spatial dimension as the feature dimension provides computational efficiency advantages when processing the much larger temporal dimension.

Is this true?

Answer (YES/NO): YES